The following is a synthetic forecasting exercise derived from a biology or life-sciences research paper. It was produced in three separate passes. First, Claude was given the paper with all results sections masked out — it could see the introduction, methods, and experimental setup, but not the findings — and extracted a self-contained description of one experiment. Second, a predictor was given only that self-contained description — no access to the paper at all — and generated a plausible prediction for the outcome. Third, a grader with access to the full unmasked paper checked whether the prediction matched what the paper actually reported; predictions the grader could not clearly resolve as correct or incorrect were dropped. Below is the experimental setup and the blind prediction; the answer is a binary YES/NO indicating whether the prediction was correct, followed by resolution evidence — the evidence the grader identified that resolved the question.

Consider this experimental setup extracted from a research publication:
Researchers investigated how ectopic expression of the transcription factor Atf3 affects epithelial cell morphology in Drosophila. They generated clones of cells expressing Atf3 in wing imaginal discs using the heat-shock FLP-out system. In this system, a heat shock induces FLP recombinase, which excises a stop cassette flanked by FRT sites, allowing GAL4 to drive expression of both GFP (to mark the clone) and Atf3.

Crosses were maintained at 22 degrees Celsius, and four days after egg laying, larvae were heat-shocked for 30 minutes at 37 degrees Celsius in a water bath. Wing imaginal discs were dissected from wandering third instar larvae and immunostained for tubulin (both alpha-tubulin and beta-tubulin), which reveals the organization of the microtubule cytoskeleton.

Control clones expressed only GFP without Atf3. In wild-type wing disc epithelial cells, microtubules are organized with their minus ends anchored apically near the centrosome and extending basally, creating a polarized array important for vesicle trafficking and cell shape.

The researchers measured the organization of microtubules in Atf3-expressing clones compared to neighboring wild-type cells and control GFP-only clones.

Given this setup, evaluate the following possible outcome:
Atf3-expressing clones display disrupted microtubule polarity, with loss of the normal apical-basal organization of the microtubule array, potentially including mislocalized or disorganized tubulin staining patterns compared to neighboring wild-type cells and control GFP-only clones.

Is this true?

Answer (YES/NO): YES